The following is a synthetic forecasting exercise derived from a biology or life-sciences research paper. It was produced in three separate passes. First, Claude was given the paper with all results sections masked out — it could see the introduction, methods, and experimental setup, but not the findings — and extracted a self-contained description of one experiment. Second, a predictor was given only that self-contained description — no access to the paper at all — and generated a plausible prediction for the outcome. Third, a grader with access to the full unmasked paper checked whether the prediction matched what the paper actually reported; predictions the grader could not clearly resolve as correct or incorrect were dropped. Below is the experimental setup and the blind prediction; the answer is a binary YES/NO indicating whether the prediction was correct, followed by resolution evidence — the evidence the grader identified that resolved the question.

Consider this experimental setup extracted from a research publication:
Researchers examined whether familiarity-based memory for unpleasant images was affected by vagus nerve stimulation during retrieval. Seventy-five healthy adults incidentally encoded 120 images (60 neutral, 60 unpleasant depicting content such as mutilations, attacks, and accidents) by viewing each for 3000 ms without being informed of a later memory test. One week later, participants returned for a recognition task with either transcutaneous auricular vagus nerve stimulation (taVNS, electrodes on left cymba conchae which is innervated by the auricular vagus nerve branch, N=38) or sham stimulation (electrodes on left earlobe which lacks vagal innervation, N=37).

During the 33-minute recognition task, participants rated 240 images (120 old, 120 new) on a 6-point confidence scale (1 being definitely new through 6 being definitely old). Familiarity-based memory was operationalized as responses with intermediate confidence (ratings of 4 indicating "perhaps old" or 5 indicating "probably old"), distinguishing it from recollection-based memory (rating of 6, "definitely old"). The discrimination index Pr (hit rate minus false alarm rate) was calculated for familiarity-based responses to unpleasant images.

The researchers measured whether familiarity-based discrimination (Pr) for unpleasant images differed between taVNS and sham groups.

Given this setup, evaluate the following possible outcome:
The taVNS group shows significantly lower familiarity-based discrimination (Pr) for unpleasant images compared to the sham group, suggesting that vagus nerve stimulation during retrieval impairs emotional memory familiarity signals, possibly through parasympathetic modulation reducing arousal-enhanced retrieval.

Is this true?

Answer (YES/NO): NO